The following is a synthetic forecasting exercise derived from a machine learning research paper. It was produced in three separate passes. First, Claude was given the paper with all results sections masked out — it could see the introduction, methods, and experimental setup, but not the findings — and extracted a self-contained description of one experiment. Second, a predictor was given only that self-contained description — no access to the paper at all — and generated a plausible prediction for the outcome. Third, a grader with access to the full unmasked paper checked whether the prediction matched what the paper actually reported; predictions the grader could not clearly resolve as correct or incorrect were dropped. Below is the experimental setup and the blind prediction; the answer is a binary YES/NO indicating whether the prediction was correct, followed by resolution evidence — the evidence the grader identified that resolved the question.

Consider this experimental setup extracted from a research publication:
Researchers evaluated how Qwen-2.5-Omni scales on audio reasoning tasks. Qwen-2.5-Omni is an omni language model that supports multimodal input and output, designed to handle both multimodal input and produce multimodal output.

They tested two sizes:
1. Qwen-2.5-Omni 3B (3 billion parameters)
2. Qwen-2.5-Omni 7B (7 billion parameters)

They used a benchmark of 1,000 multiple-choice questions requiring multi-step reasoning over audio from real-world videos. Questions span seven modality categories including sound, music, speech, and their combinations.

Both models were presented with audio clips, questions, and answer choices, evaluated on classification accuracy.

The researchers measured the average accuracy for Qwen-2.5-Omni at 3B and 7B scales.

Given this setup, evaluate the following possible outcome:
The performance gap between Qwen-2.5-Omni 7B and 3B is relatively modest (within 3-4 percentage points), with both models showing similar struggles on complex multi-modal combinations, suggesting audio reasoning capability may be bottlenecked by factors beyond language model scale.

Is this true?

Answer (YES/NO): NO